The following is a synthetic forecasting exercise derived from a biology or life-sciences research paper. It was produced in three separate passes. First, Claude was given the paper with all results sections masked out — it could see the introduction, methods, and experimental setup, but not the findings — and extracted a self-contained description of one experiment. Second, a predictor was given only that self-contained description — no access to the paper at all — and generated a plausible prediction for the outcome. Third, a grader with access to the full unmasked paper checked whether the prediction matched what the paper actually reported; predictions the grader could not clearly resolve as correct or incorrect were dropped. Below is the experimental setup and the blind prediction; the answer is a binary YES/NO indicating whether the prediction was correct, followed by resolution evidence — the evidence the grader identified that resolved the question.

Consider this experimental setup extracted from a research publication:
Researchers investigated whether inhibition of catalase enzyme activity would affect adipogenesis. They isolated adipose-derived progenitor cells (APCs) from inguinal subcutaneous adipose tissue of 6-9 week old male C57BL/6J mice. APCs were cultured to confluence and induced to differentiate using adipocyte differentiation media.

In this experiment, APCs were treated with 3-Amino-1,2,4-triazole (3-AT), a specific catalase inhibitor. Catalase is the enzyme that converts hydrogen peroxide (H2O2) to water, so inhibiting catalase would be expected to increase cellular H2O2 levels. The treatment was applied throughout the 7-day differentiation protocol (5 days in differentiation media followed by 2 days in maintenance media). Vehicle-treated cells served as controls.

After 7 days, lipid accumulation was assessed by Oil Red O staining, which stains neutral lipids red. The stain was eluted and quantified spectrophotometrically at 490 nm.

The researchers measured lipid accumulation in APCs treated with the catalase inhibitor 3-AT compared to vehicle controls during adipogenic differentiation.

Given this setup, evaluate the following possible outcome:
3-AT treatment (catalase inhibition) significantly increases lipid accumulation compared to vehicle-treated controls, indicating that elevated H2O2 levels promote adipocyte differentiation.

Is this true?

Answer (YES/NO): YES